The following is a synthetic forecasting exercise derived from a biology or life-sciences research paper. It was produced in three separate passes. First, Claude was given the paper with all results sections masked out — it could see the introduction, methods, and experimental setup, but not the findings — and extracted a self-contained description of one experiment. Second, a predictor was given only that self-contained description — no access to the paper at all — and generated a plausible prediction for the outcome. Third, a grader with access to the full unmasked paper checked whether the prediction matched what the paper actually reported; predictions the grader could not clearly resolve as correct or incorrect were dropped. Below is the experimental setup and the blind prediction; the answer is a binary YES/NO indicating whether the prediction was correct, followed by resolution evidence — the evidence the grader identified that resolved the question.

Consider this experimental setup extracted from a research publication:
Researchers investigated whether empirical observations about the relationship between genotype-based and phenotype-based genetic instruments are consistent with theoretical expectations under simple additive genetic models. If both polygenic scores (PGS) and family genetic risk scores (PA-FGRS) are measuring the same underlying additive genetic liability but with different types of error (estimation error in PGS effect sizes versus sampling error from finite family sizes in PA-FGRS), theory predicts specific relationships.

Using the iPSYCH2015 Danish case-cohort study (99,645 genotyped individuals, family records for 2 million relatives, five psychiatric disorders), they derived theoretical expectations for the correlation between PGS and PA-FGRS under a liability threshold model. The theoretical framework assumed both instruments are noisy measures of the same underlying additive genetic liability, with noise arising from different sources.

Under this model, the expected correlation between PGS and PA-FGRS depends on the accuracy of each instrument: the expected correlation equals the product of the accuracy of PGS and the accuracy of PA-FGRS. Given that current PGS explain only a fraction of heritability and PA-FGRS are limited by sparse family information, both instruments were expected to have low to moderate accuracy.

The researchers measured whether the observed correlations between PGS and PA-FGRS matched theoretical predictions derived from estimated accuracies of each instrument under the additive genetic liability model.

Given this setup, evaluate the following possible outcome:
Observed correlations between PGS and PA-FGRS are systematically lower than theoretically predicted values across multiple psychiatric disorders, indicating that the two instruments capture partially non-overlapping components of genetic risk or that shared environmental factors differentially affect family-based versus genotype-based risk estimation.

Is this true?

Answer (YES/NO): NO